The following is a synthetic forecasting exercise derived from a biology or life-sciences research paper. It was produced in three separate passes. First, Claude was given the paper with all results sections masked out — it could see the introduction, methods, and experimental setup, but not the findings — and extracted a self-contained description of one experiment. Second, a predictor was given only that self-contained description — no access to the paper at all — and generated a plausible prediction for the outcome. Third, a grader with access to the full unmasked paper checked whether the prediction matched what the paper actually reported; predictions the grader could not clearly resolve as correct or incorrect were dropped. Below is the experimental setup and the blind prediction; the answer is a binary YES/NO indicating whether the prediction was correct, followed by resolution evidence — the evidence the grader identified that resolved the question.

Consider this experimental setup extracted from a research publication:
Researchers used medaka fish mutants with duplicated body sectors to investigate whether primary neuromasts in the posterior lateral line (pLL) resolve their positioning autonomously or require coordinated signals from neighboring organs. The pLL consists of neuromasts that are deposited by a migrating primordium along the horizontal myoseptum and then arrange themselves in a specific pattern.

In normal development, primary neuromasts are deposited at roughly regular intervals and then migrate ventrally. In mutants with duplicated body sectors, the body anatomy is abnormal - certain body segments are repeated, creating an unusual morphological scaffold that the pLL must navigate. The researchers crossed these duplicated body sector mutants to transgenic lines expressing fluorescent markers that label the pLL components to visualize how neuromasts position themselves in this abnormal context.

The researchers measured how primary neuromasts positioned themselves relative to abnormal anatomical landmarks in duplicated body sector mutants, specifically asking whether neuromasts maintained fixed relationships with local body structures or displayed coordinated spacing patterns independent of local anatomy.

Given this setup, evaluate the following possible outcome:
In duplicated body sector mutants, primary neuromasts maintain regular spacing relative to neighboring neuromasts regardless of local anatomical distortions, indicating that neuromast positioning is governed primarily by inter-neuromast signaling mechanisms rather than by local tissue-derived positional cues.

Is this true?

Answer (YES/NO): NO